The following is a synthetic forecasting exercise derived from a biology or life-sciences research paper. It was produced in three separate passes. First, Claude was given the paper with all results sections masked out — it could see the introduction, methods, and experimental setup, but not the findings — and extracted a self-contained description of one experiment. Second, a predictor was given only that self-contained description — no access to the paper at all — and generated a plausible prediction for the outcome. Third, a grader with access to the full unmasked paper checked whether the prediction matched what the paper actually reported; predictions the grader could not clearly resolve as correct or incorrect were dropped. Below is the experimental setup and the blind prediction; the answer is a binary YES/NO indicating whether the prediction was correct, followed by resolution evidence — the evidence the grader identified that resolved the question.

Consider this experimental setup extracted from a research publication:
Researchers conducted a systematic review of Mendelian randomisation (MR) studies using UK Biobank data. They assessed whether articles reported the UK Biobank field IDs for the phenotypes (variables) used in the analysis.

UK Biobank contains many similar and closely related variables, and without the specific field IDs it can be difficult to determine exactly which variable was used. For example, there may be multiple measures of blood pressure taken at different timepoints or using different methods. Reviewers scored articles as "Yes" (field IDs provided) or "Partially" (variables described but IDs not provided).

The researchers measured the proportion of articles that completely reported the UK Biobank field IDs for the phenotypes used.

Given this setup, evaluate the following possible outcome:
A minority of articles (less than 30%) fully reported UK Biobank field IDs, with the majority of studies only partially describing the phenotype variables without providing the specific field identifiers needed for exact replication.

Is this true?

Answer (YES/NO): NO